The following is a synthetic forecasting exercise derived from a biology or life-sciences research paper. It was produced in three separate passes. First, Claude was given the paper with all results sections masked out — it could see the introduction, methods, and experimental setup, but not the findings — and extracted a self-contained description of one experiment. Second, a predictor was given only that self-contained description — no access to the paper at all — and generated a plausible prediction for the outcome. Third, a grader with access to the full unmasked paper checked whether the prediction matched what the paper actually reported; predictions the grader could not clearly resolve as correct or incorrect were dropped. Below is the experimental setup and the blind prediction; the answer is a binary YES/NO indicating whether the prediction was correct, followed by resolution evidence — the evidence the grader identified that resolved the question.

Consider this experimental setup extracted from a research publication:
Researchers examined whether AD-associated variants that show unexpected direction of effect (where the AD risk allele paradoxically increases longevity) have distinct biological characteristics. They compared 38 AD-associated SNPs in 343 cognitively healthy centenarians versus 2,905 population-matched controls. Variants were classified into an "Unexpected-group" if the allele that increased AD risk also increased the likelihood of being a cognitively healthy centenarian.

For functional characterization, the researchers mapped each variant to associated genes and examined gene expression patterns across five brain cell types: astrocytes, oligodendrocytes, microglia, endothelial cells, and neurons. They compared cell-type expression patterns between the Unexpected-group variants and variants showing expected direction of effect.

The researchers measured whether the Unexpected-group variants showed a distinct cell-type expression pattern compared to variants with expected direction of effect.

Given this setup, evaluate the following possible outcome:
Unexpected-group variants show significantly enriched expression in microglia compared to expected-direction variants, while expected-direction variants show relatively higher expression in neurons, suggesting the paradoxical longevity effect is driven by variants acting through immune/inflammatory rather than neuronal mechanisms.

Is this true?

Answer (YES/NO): NO